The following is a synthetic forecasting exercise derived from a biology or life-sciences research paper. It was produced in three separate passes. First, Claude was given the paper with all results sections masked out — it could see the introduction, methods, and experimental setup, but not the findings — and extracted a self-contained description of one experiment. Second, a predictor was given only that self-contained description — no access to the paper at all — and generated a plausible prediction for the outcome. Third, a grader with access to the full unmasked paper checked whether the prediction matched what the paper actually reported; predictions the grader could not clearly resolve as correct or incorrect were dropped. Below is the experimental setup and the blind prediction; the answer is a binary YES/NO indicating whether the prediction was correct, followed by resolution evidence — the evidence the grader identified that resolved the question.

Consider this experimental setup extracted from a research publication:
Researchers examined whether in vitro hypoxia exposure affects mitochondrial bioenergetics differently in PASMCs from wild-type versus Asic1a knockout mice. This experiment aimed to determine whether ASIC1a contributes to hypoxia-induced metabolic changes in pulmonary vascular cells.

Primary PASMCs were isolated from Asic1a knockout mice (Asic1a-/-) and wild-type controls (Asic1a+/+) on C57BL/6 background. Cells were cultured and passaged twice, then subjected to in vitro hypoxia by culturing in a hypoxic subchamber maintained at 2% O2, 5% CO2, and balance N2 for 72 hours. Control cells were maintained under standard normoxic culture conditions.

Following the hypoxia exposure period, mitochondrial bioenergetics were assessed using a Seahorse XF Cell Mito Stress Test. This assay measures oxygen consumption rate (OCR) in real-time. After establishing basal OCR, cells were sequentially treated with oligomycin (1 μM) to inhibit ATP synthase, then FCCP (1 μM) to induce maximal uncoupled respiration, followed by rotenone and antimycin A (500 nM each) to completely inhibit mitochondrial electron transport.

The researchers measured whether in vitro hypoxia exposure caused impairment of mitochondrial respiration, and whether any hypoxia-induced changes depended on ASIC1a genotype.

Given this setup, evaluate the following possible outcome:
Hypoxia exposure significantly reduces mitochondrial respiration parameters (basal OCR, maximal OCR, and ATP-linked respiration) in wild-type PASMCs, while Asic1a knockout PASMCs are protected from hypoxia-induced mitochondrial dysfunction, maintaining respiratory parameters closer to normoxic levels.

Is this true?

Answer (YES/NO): NO